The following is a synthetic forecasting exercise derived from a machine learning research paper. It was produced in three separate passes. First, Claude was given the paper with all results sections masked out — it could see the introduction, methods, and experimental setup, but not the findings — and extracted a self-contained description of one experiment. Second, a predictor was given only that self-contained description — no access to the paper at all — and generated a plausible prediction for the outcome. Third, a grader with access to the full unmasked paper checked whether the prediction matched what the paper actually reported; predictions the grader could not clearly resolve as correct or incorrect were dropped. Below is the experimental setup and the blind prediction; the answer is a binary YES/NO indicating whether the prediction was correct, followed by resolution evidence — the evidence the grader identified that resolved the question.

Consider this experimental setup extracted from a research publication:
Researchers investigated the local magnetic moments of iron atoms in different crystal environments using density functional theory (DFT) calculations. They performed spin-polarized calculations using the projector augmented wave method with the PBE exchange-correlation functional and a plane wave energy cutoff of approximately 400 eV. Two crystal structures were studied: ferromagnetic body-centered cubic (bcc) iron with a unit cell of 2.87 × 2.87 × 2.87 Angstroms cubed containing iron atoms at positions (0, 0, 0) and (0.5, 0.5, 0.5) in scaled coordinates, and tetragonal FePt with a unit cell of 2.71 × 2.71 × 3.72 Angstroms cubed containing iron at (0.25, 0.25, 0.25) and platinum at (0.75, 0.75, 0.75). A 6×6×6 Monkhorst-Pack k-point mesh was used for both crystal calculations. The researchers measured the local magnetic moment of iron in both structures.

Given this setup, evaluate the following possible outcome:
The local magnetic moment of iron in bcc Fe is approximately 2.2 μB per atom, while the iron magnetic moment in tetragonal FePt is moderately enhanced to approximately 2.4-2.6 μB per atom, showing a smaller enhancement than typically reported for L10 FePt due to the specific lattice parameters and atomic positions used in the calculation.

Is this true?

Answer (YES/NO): NO